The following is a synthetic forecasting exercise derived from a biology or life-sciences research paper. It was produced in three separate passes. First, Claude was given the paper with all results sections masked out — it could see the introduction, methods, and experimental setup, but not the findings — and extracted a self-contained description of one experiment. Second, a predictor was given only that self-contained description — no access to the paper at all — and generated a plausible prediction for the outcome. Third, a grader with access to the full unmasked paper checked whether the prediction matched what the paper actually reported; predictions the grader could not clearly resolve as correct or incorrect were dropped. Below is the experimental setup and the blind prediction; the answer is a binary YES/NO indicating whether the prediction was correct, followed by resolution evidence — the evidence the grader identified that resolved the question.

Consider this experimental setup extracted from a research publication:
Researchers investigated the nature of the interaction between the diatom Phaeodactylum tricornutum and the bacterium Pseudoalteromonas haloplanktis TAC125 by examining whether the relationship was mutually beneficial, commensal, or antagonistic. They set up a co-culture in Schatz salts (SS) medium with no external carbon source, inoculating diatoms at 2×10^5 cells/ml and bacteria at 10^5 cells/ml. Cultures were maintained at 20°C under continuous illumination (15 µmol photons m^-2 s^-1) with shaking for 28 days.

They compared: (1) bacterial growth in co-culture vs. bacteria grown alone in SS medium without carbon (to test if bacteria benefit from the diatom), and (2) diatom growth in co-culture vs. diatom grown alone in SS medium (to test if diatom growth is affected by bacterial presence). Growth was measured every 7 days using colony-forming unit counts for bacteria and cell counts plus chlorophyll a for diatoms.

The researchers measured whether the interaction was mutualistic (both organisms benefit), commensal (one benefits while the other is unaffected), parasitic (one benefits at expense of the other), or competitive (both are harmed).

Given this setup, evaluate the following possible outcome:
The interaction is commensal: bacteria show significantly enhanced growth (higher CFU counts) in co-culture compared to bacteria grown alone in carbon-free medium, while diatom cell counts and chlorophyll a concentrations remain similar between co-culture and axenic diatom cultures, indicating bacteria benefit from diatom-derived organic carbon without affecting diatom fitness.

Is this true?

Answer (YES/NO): YES